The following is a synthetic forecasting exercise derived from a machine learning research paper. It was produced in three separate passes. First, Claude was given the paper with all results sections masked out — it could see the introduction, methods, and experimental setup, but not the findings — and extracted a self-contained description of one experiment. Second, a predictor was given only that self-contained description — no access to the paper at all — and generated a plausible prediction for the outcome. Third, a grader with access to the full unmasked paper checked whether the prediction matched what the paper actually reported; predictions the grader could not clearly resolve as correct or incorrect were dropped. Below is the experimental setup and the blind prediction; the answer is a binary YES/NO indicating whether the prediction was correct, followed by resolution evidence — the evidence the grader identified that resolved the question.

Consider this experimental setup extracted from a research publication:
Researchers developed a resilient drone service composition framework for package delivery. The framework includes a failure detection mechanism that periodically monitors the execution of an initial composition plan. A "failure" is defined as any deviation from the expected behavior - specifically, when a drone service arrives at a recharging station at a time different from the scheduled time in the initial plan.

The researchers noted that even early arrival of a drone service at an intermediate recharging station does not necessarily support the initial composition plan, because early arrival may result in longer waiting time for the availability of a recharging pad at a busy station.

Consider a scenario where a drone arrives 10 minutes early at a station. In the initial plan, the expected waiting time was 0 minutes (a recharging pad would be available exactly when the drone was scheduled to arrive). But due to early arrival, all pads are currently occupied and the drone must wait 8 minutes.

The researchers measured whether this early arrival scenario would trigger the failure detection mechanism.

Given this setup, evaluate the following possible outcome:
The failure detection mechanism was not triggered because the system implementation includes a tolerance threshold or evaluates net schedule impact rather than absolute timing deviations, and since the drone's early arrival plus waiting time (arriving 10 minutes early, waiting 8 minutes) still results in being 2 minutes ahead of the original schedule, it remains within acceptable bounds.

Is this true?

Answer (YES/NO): NO